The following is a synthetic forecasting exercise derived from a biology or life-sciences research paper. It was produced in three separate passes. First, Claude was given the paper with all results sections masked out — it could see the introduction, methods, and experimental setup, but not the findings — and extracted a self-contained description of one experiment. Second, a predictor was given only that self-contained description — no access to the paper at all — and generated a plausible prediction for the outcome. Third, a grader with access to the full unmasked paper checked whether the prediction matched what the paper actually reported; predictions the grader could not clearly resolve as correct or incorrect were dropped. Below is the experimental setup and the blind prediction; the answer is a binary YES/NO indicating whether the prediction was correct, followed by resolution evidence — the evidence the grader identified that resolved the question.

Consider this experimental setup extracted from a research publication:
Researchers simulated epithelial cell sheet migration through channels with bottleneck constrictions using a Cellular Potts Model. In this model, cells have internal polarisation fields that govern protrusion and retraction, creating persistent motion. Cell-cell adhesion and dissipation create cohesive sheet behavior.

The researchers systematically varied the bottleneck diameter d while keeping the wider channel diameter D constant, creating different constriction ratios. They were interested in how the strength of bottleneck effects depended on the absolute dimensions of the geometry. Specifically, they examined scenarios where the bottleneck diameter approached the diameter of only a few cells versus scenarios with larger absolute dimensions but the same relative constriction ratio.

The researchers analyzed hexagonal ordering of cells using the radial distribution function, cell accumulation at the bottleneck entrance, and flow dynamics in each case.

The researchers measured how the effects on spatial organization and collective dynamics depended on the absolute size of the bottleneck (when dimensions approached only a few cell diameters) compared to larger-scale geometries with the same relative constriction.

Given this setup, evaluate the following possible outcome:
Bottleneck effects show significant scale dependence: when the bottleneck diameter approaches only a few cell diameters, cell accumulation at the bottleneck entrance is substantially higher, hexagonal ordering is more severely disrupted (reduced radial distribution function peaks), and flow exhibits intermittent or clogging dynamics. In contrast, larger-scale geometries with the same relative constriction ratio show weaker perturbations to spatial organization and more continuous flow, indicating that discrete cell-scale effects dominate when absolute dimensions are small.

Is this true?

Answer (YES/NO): YES